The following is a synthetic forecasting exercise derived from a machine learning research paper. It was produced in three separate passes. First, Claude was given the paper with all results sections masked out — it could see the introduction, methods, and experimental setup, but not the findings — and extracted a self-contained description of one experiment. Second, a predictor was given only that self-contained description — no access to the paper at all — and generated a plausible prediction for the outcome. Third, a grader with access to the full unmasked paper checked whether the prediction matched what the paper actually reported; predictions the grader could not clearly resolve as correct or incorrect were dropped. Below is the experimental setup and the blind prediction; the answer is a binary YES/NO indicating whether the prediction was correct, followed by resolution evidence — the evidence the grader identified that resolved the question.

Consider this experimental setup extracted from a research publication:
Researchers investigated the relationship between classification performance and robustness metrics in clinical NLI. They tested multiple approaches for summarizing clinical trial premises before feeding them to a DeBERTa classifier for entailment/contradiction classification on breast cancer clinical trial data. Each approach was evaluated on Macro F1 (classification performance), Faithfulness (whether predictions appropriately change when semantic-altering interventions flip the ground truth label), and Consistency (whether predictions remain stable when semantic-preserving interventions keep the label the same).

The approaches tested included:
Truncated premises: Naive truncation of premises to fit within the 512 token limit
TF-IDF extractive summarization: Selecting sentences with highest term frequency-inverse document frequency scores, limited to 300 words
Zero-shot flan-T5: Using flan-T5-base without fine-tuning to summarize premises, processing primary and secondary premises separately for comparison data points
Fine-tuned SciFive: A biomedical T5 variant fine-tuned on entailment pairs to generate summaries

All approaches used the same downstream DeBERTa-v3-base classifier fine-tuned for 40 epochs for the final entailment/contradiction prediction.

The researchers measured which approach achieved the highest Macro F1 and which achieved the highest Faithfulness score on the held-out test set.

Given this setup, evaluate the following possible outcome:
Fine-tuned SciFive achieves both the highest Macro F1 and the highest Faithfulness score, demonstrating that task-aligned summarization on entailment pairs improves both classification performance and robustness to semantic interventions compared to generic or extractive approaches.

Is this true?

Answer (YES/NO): NO